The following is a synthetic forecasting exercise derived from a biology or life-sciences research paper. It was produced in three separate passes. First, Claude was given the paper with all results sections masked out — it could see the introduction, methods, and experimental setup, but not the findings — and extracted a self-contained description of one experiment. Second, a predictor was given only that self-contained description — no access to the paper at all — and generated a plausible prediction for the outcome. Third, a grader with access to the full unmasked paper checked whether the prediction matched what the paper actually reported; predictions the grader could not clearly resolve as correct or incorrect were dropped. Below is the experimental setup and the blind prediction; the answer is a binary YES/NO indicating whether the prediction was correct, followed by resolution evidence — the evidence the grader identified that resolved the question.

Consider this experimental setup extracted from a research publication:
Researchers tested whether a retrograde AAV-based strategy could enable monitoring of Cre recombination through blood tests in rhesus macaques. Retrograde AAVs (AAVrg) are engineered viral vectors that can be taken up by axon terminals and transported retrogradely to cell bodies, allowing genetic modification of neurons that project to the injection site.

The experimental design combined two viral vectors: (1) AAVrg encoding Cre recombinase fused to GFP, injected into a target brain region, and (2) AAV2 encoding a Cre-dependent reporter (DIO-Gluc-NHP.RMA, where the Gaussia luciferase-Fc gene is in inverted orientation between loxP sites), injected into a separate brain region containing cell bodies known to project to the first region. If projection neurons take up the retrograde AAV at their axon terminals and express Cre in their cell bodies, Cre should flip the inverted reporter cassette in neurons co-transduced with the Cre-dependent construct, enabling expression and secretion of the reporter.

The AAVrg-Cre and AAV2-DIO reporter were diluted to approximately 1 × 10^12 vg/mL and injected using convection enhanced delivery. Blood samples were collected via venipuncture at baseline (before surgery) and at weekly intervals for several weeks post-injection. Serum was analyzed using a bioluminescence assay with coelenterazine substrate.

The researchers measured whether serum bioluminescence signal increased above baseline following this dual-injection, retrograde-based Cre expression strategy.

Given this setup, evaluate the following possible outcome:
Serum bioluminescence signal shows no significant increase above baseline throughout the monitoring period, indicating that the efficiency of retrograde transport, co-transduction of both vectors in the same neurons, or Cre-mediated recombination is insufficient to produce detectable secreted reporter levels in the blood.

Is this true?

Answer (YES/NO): NO